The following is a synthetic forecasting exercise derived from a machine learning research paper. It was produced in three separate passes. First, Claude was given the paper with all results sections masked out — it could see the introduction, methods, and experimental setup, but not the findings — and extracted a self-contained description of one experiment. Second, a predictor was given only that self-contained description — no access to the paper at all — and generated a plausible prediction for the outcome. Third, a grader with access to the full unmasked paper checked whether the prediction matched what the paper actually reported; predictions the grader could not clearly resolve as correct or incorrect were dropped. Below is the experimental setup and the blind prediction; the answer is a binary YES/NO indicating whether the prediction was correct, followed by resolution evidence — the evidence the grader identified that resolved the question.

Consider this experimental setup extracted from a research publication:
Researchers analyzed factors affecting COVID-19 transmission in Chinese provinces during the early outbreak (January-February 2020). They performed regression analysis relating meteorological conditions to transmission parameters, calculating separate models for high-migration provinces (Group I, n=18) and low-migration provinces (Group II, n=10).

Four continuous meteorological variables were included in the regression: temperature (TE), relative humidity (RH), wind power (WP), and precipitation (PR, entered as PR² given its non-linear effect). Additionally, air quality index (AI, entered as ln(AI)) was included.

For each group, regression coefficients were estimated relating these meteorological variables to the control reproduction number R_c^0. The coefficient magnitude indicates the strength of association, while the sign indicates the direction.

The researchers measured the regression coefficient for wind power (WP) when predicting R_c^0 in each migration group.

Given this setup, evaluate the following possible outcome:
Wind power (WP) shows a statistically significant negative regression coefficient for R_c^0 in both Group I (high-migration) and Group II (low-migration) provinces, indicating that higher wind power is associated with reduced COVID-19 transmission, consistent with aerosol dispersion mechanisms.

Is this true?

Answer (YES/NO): NO